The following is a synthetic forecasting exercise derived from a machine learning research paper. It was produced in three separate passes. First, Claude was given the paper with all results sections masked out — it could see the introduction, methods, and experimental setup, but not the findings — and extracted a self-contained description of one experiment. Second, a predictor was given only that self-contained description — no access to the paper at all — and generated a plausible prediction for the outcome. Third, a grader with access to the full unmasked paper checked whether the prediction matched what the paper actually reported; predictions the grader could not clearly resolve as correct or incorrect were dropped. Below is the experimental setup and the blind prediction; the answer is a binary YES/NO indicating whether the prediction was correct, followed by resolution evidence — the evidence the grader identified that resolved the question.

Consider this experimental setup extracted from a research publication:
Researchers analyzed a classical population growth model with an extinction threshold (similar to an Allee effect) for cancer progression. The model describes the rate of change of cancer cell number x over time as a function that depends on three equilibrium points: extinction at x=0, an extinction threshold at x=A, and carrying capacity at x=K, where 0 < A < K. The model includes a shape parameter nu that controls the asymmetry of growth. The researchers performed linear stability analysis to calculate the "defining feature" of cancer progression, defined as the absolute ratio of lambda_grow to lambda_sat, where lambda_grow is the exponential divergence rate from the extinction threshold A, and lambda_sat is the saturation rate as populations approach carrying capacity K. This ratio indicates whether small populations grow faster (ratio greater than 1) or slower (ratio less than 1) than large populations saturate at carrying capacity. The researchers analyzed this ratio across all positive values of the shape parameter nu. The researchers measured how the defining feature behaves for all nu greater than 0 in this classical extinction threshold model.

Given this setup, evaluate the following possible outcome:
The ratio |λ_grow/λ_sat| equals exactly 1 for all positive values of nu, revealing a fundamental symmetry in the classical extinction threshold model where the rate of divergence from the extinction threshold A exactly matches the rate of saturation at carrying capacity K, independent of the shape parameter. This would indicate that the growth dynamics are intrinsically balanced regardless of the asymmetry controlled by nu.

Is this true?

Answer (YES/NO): NO